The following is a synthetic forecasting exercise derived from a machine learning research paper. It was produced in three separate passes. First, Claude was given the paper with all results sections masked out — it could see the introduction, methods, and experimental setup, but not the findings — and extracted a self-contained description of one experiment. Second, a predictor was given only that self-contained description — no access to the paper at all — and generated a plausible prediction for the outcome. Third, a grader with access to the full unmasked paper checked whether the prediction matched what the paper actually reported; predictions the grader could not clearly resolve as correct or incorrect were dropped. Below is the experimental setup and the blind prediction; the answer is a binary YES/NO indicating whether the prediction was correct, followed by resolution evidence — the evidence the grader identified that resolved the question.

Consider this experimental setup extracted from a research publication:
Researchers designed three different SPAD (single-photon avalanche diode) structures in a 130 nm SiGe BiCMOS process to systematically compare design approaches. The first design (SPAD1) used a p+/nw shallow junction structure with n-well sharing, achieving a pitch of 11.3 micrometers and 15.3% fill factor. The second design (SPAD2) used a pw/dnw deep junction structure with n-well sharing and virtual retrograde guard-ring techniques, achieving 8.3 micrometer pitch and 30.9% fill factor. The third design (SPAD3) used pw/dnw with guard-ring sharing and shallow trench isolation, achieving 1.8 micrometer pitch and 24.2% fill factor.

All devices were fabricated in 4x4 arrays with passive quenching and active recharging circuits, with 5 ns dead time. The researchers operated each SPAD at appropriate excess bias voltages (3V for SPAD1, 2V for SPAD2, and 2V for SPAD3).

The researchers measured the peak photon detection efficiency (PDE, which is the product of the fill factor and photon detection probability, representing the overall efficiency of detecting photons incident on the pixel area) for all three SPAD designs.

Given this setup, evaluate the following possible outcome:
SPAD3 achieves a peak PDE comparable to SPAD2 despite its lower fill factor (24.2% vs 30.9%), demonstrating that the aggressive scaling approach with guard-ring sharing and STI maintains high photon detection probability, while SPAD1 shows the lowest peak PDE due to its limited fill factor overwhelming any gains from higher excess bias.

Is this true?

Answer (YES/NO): NO